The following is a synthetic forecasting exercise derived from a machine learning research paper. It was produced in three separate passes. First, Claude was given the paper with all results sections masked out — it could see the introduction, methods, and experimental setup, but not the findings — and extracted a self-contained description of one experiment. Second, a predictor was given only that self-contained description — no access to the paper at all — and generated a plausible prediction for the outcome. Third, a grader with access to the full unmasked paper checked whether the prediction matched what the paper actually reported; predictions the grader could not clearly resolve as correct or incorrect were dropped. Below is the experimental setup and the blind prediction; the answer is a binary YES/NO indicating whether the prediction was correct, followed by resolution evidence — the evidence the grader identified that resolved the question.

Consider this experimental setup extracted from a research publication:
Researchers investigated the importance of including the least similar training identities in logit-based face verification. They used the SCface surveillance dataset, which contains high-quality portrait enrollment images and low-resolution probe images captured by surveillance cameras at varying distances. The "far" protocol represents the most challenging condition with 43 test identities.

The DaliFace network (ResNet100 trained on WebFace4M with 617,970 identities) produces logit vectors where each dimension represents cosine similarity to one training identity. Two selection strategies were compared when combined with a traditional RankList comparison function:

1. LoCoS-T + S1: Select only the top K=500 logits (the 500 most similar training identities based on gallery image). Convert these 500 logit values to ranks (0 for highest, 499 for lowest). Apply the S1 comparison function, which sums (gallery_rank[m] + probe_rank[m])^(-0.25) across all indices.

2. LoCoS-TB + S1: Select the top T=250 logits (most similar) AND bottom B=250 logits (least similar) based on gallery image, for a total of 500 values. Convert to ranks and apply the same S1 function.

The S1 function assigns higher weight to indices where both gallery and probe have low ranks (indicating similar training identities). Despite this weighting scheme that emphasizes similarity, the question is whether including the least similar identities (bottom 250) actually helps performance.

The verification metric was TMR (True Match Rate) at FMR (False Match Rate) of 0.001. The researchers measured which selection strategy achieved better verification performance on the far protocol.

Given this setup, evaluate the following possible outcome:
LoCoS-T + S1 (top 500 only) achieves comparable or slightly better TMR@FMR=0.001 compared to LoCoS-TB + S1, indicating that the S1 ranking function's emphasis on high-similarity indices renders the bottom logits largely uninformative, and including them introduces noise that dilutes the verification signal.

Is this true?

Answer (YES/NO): NO